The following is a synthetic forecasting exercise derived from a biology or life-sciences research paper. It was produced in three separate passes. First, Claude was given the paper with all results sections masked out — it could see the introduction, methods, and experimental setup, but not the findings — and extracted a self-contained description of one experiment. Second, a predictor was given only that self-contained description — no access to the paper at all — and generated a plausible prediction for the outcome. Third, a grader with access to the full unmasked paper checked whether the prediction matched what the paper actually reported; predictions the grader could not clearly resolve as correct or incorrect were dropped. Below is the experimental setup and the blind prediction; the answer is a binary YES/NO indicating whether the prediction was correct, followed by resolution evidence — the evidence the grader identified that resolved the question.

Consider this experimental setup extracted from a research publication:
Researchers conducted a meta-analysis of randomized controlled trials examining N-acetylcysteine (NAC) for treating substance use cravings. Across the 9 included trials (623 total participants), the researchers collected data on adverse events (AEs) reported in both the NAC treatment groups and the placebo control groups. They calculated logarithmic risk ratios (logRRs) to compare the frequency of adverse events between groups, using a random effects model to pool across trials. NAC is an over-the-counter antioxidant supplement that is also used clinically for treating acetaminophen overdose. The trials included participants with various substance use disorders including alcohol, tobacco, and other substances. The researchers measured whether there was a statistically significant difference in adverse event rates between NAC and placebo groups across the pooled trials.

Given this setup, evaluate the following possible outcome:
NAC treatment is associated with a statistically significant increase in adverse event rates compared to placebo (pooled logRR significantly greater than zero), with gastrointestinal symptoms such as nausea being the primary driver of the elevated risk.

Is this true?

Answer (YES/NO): NO